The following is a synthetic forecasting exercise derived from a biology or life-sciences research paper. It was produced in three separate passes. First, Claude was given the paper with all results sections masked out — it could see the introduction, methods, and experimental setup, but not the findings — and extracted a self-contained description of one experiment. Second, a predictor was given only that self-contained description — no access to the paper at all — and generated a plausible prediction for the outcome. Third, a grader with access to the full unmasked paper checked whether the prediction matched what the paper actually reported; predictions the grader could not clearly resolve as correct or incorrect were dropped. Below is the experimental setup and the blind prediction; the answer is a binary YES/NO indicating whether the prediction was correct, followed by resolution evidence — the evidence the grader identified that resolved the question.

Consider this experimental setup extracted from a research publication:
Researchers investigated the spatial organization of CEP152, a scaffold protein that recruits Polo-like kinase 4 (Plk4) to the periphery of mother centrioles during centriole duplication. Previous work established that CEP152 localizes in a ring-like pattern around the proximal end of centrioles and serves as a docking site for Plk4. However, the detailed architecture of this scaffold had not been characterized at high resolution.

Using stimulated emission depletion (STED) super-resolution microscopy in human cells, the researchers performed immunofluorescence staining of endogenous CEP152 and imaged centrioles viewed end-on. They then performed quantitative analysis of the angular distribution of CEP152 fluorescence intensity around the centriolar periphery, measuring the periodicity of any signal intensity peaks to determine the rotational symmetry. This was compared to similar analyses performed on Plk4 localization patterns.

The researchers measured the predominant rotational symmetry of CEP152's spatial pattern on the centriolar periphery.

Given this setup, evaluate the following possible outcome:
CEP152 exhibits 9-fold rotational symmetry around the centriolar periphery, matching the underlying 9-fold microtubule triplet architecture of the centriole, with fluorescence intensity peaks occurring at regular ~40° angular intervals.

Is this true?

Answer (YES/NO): NO